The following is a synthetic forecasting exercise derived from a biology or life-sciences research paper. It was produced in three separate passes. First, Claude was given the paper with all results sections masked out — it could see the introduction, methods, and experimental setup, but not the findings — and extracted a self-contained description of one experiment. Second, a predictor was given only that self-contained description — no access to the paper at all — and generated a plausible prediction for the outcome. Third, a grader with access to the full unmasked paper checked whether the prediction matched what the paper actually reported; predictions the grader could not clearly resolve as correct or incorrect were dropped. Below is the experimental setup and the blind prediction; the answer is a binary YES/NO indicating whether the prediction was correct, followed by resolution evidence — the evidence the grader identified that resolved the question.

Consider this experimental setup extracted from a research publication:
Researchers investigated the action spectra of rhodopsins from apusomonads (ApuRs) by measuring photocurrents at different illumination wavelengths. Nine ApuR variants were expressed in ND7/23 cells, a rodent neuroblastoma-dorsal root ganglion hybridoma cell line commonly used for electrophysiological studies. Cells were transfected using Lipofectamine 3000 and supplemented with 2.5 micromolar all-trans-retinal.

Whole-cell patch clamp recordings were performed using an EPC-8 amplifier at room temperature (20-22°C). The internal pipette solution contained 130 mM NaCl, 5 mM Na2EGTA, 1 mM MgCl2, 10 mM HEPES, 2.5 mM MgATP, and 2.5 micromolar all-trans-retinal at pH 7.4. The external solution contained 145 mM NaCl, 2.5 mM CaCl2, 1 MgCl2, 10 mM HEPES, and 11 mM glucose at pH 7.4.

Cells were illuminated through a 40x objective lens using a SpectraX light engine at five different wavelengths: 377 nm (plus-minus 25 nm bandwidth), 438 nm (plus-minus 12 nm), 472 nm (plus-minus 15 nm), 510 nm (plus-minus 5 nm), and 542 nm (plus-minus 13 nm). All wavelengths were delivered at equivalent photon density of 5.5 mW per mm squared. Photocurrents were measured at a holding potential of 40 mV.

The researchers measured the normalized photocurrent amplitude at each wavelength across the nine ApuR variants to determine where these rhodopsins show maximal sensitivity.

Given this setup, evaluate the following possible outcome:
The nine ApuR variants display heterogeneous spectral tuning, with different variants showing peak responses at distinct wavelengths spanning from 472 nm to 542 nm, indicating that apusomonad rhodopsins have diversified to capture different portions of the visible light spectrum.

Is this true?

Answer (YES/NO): NO